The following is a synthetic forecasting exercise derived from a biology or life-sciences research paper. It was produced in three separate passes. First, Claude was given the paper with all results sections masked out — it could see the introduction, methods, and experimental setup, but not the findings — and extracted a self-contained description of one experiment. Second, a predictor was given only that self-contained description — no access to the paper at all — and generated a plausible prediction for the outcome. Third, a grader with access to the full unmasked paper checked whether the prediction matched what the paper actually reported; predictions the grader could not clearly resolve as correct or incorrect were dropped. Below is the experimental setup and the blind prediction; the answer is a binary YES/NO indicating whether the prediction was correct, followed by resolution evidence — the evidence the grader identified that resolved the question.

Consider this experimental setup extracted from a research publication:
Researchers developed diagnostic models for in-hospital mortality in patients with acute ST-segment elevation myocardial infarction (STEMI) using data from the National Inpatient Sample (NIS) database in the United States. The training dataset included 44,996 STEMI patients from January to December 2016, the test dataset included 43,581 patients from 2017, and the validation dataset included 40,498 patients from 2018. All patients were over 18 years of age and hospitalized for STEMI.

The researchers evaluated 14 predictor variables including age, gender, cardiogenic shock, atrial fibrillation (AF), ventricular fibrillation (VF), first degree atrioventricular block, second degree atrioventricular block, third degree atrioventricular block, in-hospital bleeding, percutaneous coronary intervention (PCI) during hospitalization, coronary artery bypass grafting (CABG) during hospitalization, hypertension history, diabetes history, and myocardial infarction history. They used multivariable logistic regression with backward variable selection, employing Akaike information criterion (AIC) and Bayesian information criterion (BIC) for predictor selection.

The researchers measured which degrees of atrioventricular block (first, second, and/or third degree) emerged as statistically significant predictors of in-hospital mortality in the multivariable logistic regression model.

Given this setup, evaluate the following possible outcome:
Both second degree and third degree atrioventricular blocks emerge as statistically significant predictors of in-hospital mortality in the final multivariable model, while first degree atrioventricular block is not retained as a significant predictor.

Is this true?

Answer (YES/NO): NO